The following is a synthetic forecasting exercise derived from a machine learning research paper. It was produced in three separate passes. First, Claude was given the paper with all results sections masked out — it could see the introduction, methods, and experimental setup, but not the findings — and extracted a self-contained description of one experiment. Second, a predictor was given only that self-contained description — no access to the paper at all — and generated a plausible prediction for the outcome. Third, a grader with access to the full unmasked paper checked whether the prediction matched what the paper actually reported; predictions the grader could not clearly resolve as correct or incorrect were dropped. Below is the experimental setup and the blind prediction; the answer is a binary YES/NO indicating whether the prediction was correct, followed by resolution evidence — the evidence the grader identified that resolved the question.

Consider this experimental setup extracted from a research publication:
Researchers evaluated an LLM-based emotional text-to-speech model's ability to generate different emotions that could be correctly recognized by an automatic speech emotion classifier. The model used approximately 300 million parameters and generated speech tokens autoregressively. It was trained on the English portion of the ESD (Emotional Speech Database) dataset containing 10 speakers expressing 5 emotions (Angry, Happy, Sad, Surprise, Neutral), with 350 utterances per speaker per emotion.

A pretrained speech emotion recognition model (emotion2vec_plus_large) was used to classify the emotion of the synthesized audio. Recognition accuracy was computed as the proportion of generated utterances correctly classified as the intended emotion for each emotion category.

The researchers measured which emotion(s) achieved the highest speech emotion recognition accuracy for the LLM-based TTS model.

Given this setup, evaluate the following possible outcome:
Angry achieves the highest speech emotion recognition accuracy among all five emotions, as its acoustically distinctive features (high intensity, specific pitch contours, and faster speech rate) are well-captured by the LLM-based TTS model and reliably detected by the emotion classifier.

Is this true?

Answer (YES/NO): YES